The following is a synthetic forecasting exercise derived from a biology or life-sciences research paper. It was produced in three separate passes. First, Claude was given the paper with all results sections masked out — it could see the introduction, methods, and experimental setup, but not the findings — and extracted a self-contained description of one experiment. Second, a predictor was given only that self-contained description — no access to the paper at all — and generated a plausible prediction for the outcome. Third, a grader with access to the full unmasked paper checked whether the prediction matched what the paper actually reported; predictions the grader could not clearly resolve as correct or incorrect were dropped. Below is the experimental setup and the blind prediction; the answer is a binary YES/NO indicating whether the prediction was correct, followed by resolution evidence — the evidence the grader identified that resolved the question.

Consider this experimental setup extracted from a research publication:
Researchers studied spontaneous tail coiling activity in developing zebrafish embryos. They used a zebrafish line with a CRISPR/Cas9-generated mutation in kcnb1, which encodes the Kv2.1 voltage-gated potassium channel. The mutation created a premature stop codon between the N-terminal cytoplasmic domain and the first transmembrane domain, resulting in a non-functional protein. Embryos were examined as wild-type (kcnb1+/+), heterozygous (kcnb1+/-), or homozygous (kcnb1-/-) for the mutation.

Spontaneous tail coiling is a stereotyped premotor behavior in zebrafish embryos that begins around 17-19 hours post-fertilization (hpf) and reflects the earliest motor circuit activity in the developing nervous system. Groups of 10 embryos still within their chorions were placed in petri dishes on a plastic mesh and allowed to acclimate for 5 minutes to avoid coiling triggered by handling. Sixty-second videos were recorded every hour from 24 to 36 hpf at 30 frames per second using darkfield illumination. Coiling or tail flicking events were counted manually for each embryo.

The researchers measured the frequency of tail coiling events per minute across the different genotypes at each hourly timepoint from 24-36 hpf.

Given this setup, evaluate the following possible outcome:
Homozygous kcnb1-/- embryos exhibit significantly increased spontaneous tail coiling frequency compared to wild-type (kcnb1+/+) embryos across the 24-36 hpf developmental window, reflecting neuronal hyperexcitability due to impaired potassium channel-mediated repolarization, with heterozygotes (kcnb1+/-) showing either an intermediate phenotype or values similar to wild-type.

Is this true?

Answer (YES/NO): NO